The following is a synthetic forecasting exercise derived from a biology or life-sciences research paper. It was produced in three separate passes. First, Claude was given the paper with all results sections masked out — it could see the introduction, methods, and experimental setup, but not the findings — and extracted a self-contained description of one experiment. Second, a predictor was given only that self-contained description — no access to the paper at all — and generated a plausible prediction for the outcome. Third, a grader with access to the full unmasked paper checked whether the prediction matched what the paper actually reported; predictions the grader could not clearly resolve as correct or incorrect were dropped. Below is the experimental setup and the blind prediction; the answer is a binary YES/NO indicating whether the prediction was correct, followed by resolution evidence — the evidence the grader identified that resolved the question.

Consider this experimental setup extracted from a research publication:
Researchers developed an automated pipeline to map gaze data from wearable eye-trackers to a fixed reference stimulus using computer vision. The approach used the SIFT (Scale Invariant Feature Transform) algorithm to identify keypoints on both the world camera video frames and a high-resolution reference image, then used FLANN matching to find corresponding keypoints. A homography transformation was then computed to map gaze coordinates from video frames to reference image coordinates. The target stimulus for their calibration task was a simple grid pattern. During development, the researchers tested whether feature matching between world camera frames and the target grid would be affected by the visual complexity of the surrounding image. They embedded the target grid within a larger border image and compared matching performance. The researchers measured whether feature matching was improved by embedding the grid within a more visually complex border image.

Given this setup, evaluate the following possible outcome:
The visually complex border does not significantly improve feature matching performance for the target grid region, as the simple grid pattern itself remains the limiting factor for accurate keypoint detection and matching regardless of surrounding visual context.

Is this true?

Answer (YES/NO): NO